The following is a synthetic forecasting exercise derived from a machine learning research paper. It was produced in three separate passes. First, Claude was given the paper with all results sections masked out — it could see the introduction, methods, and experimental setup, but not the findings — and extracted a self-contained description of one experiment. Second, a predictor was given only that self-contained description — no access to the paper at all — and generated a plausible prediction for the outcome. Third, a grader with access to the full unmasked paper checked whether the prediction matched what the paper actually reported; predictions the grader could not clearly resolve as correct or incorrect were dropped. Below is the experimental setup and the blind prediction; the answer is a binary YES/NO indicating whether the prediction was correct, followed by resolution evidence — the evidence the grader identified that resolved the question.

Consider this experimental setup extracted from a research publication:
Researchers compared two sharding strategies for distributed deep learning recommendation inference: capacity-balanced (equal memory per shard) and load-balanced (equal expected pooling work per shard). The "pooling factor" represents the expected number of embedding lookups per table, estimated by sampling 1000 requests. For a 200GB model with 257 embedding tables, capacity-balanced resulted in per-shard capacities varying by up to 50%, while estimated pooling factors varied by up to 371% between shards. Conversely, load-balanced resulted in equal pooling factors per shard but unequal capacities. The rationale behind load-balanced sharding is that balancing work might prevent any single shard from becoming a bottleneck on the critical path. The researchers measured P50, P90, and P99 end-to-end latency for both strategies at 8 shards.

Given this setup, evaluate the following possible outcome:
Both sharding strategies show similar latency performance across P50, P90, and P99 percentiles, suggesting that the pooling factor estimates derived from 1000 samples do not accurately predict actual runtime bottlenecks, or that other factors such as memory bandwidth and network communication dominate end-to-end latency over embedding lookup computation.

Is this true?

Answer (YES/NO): YES